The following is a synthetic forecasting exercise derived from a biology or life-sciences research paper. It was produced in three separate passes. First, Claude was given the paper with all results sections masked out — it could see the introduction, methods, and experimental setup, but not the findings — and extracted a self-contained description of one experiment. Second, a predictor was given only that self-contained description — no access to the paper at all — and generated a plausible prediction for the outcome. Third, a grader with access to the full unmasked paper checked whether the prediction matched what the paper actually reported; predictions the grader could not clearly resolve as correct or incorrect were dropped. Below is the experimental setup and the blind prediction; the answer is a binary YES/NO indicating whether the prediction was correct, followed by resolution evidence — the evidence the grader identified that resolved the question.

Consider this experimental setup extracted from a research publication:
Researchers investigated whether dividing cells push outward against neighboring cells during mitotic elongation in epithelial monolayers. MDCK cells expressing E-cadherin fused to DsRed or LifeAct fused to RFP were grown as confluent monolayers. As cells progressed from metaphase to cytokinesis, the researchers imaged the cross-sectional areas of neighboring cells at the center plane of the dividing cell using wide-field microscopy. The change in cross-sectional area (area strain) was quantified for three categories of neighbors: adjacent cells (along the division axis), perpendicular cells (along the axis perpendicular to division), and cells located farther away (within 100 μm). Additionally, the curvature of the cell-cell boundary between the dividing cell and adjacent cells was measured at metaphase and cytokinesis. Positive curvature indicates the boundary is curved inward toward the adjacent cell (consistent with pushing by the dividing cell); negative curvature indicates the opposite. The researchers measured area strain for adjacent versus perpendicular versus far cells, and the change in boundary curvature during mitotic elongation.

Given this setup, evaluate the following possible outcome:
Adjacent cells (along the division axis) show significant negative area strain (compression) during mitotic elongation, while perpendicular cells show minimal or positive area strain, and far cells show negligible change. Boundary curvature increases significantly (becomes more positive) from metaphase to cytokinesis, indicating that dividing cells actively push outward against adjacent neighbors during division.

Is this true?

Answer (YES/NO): YES